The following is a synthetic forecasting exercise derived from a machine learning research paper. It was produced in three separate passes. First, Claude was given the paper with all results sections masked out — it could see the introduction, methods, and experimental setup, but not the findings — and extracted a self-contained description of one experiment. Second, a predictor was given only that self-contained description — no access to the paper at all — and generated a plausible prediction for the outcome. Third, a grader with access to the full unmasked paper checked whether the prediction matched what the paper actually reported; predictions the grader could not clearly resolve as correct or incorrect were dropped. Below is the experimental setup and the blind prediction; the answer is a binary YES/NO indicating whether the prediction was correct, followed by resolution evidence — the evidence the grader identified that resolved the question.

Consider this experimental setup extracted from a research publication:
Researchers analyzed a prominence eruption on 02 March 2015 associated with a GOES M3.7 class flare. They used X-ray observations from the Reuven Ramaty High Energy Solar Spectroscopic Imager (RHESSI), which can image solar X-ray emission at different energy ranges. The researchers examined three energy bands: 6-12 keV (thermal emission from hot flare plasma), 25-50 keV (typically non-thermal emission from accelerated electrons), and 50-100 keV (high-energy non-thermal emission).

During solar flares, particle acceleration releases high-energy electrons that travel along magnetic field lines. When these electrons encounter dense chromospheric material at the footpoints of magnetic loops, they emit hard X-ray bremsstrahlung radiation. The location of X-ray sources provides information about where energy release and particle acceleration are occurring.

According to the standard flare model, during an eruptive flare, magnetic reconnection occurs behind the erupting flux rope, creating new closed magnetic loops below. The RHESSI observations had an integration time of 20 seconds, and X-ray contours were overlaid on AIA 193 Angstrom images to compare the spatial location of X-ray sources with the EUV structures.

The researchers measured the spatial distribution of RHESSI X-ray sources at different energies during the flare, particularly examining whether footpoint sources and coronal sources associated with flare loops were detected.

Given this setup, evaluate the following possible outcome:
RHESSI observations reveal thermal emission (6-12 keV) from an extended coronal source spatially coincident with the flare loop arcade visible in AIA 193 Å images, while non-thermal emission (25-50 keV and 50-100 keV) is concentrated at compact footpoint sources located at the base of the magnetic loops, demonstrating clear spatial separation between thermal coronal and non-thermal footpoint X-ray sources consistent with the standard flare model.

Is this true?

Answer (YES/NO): NO